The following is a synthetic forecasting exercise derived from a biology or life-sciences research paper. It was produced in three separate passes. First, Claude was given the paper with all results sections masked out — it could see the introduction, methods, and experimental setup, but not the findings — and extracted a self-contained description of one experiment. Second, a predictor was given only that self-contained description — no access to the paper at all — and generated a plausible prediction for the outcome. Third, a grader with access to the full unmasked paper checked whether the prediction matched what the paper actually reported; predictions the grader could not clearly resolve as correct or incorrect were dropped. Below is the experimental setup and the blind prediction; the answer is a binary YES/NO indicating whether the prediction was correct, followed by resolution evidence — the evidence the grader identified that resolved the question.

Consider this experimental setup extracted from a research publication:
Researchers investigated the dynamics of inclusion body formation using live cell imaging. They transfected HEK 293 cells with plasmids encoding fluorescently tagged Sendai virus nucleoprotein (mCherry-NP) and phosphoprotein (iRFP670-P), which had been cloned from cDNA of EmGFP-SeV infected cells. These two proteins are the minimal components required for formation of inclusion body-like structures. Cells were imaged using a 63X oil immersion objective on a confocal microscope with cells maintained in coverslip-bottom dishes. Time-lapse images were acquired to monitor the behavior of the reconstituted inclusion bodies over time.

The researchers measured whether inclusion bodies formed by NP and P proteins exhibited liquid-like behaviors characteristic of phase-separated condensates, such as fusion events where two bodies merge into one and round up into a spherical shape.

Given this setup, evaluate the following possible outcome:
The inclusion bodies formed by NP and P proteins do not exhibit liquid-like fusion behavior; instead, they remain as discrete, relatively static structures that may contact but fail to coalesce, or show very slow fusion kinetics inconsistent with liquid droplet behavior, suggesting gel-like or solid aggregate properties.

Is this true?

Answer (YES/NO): NO